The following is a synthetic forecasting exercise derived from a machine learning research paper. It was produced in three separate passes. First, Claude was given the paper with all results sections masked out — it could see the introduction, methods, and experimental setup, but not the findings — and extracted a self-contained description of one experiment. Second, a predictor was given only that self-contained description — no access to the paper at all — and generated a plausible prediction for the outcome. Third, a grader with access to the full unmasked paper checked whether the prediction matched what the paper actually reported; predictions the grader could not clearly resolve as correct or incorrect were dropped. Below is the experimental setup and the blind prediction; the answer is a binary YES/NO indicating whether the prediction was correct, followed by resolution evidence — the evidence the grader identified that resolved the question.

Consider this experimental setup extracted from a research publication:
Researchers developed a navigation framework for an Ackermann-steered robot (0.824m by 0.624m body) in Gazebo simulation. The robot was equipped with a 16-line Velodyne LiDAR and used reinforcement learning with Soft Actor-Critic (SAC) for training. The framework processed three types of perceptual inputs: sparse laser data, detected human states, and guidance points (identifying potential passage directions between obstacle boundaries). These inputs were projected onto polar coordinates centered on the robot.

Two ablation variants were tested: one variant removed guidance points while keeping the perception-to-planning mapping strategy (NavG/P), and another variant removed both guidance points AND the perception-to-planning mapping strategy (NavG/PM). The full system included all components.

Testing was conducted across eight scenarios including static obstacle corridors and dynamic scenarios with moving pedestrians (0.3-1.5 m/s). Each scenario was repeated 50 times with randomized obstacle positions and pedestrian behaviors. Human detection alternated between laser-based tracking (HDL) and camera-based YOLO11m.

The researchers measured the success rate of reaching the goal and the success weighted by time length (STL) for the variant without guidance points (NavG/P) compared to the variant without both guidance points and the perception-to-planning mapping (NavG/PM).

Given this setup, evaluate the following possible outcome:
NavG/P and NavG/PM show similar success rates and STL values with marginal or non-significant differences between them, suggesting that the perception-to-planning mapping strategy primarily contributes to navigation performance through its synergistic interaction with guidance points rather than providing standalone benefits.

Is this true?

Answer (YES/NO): NO